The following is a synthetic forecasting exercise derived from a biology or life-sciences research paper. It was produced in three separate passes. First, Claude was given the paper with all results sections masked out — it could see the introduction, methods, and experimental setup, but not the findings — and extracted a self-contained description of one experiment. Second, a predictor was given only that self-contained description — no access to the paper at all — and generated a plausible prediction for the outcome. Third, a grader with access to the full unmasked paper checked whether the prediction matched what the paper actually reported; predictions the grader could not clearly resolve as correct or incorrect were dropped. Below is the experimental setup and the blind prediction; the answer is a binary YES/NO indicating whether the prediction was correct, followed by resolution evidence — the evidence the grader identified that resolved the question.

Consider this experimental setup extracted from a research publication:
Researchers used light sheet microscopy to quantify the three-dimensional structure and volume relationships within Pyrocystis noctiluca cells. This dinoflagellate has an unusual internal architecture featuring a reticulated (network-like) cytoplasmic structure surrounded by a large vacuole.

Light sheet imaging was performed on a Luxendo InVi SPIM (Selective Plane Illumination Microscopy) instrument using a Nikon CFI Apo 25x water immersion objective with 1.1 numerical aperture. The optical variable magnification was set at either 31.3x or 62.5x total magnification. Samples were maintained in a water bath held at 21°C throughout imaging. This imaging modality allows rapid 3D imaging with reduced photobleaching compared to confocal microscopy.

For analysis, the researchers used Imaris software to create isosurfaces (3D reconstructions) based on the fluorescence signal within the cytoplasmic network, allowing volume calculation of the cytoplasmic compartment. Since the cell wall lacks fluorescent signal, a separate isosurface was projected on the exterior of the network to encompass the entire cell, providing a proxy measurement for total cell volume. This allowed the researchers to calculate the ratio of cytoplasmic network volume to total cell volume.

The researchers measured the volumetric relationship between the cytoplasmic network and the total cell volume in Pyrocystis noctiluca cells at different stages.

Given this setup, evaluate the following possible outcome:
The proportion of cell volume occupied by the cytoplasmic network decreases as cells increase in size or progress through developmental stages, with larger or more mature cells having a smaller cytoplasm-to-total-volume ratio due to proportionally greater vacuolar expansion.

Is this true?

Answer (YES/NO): YES